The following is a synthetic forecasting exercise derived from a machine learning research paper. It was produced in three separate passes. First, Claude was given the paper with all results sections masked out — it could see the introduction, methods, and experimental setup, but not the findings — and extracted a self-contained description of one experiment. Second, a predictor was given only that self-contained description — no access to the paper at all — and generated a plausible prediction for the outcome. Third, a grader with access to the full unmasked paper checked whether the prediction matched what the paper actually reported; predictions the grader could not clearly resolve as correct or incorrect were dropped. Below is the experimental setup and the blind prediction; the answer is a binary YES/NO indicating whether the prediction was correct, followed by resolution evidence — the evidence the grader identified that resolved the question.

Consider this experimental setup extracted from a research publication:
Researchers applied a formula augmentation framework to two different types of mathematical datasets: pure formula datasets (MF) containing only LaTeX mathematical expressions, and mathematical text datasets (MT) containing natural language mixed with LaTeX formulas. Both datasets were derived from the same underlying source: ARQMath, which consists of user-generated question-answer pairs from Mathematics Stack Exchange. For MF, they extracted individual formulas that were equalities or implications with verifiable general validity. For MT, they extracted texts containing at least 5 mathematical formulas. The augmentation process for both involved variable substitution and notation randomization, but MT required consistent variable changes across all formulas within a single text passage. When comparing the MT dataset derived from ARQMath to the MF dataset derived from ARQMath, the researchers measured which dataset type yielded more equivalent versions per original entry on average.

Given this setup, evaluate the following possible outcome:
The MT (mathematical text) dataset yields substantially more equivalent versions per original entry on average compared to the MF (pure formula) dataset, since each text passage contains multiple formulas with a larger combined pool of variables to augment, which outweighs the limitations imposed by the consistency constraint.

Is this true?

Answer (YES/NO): NO